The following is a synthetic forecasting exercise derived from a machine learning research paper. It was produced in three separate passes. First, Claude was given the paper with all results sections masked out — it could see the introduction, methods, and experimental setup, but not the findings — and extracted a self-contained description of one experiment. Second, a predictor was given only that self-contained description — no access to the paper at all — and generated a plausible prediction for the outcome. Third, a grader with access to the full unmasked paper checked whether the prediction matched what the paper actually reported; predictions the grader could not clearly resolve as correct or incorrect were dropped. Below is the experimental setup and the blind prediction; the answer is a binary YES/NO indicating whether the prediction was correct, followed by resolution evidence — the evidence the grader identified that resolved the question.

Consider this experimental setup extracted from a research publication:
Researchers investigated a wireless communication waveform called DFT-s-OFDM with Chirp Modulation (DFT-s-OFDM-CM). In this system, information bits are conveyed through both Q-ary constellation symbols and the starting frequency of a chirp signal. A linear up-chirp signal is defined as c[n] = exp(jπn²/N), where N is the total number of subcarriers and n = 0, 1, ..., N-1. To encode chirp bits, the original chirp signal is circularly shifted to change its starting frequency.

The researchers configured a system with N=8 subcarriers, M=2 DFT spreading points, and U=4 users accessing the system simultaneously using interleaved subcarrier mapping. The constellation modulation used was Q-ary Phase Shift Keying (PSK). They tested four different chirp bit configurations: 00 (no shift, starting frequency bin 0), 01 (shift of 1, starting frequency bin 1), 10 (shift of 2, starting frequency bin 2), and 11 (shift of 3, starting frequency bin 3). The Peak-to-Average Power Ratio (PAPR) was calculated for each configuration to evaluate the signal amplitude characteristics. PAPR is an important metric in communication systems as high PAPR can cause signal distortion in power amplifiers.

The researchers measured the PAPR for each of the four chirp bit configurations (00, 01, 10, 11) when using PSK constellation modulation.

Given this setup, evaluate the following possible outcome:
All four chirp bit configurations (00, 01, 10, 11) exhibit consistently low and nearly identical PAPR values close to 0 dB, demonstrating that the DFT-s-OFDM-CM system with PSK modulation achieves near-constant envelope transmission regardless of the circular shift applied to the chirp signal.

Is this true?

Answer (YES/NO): YES